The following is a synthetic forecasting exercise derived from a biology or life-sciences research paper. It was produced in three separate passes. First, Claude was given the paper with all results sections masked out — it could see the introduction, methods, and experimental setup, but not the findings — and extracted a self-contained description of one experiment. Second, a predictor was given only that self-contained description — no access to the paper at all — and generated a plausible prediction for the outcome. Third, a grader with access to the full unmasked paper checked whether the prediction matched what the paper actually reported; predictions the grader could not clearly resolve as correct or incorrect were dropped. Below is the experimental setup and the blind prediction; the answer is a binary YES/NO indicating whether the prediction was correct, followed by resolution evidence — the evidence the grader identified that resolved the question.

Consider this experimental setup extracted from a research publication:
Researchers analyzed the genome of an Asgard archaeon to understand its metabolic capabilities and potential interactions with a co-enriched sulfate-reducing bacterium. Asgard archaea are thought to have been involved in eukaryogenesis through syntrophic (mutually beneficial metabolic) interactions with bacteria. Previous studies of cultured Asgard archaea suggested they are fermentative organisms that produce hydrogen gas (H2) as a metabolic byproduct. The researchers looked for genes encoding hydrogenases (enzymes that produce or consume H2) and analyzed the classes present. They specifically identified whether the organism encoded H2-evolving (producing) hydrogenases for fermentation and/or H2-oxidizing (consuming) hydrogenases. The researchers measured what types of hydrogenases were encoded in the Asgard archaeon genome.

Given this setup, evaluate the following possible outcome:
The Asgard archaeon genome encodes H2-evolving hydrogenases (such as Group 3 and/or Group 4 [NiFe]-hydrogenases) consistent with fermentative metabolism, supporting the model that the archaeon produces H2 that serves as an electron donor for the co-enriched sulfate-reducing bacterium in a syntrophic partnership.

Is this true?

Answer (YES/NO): YES